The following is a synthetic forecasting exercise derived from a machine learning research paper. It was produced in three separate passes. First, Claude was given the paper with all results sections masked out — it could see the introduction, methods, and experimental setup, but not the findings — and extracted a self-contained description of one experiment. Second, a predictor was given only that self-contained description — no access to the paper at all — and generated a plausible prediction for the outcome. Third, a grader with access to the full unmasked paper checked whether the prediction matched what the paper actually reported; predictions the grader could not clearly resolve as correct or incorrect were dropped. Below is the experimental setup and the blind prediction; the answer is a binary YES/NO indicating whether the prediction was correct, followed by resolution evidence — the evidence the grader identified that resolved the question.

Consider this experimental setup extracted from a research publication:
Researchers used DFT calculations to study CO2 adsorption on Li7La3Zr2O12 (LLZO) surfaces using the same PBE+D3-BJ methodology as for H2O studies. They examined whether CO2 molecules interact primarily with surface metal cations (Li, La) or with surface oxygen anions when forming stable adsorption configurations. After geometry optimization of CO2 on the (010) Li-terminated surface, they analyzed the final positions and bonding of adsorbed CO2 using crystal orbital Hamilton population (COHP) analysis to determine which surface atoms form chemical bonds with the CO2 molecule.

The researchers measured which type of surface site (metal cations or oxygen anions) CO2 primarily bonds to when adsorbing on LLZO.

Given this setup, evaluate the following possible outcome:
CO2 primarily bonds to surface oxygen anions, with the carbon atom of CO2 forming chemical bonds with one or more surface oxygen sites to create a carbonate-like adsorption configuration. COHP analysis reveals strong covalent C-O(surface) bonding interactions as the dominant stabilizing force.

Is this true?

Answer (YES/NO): NO